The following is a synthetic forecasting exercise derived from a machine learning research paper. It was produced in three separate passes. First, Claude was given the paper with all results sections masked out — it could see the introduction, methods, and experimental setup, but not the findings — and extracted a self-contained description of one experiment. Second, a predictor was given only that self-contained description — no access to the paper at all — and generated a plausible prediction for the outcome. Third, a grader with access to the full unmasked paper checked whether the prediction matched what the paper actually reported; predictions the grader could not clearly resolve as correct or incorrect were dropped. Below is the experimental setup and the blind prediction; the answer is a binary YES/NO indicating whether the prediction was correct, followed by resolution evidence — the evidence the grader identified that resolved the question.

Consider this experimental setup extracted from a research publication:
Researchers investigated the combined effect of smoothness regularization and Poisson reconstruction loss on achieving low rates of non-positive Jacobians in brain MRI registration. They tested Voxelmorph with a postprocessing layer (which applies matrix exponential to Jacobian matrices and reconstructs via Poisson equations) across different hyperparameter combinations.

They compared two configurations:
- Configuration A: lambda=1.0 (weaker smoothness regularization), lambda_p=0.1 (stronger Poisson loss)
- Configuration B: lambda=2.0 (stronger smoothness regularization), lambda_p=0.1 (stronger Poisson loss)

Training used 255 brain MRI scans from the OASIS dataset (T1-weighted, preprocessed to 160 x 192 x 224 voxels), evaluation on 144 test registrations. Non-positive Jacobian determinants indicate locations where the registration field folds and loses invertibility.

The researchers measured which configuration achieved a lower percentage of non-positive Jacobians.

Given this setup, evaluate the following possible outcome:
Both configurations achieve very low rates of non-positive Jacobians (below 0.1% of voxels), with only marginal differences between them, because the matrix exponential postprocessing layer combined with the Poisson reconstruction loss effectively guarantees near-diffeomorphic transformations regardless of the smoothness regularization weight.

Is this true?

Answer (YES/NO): NO